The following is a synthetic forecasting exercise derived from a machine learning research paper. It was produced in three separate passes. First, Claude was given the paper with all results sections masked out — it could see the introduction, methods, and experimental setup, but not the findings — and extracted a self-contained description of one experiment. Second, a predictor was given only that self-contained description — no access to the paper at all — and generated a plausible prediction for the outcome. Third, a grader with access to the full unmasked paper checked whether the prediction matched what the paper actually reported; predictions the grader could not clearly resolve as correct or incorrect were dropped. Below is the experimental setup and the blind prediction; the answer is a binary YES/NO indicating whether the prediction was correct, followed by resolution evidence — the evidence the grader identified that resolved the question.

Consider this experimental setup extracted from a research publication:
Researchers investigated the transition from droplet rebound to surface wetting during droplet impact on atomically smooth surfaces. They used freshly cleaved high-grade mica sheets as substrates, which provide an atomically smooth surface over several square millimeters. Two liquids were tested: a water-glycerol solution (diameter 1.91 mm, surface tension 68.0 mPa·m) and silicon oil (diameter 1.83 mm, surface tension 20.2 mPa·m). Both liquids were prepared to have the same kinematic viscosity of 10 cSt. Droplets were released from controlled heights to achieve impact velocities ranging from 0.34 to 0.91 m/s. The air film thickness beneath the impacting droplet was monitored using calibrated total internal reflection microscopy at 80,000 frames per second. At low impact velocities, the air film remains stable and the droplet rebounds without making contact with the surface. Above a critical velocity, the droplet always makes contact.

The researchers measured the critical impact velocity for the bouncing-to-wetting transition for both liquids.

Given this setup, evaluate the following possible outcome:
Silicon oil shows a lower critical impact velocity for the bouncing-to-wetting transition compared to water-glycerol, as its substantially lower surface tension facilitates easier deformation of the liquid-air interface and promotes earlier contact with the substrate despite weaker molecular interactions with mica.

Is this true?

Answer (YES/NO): NO